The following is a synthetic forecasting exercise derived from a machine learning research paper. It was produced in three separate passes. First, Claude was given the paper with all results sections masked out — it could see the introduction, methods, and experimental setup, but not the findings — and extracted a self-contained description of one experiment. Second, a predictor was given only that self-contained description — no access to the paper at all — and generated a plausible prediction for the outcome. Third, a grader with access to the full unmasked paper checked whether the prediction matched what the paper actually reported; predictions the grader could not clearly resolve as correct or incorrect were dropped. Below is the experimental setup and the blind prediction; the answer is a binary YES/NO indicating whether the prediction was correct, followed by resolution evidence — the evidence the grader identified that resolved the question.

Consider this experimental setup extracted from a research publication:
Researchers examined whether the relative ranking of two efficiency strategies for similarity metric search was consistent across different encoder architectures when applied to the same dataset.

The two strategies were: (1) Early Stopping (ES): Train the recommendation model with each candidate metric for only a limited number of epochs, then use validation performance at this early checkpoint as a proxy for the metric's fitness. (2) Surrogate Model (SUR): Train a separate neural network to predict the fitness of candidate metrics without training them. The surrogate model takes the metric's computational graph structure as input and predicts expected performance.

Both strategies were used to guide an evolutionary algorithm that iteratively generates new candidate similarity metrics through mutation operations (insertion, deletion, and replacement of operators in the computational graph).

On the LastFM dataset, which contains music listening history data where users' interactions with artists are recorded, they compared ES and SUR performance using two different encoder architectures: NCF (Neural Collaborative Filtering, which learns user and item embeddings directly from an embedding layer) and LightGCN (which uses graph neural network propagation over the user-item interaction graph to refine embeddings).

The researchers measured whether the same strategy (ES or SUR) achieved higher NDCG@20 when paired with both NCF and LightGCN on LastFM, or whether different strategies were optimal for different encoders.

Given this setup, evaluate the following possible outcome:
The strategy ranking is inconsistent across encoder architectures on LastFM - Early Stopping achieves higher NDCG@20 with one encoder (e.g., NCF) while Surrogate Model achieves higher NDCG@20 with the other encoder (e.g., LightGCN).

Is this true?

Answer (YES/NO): NO